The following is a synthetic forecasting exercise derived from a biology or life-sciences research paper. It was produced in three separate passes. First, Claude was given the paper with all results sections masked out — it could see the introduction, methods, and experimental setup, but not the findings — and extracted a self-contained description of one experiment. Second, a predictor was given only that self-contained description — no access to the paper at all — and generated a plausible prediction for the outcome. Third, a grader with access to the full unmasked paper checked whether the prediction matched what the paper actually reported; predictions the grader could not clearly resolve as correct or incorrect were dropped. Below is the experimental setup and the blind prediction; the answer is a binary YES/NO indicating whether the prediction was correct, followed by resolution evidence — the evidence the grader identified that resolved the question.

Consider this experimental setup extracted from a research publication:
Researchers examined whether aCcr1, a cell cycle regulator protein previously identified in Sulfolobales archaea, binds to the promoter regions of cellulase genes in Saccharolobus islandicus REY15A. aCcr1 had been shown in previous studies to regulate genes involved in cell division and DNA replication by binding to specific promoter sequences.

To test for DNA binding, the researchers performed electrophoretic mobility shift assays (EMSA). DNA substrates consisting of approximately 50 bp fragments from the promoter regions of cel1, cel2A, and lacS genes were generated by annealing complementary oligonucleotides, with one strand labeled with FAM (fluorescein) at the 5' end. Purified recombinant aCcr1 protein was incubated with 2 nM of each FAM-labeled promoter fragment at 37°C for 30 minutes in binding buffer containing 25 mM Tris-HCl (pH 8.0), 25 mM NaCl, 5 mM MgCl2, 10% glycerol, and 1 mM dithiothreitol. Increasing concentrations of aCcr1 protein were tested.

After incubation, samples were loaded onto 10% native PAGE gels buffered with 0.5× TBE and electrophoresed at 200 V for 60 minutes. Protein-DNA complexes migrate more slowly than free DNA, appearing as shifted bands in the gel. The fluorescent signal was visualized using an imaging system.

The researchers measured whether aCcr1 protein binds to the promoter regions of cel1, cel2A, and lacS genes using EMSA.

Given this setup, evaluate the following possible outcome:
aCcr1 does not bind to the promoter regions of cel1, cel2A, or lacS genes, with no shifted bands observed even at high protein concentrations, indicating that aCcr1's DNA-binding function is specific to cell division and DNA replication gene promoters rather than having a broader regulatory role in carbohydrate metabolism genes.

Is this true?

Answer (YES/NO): NO